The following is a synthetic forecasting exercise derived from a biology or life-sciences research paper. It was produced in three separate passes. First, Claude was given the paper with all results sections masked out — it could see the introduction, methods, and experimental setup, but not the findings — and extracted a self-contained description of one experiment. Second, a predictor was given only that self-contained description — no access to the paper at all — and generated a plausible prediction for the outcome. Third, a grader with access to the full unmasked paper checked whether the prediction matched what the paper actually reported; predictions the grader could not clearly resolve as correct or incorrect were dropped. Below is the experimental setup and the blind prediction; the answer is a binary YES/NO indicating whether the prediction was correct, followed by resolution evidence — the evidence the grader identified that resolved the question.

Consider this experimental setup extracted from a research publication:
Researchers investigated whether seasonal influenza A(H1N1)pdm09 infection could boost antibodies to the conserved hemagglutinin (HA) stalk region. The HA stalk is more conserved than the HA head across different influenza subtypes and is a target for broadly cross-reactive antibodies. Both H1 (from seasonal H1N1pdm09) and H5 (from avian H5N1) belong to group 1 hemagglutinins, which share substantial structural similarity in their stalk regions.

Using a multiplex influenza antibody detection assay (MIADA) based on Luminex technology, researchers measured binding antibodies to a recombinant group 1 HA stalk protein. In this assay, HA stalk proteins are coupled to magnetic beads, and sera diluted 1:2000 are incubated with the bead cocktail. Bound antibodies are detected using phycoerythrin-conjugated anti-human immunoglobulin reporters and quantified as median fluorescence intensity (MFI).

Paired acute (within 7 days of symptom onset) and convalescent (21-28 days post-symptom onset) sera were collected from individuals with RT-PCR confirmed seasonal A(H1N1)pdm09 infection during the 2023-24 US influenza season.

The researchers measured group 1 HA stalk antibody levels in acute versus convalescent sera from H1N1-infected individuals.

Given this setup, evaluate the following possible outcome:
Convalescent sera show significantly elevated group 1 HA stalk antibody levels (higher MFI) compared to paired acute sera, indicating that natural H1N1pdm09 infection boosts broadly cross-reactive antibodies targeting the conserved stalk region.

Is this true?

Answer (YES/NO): YES